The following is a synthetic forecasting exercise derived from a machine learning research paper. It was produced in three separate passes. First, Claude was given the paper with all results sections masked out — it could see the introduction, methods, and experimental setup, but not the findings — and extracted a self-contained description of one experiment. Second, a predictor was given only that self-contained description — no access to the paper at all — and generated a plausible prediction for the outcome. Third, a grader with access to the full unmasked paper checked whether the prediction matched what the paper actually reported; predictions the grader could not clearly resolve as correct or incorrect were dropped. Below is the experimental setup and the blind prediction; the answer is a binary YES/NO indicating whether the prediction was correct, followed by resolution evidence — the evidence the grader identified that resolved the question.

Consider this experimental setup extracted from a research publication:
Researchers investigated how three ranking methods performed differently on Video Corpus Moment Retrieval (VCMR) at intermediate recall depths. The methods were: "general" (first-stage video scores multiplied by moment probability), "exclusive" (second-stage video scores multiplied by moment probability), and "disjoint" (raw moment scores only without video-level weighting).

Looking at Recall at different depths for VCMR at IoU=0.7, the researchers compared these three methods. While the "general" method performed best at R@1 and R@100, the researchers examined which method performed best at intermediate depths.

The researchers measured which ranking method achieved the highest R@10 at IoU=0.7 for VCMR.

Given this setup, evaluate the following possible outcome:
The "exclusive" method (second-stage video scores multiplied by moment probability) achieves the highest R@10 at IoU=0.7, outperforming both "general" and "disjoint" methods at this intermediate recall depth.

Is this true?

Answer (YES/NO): NO